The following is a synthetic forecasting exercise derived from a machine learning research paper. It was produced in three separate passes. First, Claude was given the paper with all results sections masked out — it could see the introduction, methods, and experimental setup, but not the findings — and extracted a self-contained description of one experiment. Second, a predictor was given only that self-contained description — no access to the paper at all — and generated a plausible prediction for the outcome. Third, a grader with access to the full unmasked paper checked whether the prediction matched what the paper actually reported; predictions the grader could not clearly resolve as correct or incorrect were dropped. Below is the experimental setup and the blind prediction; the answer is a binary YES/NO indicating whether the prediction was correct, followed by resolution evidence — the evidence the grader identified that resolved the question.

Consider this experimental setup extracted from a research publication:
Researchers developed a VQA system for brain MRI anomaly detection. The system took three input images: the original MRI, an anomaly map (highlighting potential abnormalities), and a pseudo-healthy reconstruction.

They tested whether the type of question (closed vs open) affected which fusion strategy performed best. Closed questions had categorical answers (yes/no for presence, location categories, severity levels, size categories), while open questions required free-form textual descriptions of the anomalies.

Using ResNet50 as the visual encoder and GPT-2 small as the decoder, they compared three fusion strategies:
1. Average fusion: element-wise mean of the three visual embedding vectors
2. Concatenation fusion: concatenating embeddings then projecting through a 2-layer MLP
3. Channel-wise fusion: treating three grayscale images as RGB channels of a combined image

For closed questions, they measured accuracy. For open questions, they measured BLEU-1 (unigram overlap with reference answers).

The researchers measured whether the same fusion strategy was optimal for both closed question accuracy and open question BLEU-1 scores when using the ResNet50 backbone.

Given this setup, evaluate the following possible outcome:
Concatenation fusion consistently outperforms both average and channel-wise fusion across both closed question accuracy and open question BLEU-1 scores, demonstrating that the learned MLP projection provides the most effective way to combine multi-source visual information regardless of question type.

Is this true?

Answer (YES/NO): NO